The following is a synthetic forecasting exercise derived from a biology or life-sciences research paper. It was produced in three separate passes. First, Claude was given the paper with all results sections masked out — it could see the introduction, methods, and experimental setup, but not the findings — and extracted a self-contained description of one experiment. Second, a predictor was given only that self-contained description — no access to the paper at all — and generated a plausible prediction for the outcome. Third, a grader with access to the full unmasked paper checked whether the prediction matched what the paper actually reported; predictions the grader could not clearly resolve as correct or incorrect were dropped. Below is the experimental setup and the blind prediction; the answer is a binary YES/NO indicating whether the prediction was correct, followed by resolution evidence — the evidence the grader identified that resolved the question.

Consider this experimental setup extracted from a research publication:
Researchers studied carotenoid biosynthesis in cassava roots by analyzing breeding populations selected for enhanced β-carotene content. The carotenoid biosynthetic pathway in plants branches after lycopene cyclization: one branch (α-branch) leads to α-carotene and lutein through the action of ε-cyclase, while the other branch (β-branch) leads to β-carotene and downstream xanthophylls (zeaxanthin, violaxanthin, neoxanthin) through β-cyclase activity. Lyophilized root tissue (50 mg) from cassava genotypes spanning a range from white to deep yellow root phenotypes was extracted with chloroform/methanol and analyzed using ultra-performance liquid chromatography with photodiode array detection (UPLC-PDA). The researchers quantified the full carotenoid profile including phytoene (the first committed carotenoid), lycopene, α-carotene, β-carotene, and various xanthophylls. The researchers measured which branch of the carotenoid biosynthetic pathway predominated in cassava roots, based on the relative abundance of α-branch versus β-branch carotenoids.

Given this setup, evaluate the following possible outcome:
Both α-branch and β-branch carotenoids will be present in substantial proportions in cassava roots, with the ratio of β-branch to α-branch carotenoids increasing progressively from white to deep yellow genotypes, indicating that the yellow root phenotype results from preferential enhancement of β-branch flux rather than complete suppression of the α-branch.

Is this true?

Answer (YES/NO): NO